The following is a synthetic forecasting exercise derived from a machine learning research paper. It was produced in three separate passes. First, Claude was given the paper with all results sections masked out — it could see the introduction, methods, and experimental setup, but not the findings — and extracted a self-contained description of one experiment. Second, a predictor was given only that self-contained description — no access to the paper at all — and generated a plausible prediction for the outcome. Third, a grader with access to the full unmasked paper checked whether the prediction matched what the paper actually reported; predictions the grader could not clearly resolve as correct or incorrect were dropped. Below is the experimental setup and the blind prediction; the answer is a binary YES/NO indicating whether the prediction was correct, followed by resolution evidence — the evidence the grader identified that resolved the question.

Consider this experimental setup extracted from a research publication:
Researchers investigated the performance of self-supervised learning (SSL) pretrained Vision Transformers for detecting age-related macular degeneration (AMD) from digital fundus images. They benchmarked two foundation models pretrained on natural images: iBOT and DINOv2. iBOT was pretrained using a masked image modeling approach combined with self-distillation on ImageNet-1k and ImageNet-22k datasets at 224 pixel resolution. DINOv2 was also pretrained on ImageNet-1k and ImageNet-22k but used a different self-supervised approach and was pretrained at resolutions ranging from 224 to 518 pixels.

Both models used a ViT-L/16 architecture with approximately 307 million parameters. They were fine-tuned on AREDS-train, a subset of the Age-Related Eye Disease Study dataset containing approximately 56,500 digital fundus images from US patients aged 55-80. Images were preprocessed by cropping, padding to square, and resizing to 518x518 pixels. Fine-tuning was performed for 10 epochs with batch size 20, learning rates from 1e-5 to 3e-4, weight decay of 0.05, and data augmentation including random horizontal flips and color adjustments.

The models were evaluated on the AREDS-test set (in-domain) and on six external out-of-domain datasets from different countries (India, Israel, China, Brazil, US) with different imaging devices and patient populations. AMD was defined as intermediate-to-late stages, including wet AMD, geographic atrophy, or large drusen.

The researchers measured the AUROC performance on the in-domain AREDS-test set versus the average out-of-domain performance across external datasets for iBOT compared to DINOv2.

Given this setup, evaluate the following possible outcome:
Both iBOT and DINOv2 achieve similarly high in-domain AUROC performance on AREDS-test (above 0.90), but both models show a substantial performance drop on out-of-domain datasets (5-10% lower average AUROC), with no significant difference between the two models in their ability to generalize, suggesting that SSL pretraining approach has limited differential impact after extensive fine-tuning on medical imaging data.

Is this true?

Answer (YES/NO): NO